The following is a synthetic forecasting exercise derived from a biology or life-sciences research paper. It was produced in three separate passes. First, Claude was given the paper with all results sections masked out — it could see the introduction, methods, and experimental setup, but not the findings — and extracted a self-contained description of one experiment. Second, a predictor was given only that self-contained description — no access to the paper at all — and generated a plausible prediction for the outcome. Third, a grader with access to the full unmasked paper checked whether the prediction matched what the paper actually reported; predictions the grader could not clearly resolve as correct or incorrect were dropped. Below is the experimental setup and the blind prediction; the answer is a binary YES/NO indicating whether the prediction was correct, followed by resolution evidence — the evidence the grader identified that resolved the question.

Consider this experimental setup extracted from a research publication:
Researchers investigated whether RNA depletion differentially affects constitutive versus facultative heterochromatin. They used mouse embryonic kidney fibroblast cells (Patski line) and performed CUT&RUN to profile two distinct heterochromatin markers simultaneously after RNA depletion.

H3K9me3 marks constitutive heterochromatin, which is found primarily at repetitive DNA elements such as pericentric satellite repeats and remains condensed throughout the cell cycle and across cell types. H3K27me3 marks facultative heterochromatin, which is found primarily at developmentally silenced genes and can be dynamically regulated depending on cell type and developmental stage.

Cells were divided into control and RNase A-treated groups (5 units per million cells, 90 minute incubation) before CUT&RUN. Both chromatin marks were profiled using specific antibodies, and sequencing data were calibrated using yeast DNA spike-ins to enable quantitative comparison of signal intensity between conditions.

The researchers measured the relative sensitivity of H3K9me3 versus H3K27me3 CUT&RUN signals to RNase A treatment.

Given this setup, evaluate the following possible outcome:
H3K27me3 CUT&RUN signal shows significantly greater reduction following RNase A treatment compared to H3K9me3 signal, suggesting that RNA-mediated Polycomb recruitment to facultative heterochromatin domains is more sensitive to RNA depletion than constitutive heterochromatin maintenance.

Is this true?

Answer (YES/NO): YES